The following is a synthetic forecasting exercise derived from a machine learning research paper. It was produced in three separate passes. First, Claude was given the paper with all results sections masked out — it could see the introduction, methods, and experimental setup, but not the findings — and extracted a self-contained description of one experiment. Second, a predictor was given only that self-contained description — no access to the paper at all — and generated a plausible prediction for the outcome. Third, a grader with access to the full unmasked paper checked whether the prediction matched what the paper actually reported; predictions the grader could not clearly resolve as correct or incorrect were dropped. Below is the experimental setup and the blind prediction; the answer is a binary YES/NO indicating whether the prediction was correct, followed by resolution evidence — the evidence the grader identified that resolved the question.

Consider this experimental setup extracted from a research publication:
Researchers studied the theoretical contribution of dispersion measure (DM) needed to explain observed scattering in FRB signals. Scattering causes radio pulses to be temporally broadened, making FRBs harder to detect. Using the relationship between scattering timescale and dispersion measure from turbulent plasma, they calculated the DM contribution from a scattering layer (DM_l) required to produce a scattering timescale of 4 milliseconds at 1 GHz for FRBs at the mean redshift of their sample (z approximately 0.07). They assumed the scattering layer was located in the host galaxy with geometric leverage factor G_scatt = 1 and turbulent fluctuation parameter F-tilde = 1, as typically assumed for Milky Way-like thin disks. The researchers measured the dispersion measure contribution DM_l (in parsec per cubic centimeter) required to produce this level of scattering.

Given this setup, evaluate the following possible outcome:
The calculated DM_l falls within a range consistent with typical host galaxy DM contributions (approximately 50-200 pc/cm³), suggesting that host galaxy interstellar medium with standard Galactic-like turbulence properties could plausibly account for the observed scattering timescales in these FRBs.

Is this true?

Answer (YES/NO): NO